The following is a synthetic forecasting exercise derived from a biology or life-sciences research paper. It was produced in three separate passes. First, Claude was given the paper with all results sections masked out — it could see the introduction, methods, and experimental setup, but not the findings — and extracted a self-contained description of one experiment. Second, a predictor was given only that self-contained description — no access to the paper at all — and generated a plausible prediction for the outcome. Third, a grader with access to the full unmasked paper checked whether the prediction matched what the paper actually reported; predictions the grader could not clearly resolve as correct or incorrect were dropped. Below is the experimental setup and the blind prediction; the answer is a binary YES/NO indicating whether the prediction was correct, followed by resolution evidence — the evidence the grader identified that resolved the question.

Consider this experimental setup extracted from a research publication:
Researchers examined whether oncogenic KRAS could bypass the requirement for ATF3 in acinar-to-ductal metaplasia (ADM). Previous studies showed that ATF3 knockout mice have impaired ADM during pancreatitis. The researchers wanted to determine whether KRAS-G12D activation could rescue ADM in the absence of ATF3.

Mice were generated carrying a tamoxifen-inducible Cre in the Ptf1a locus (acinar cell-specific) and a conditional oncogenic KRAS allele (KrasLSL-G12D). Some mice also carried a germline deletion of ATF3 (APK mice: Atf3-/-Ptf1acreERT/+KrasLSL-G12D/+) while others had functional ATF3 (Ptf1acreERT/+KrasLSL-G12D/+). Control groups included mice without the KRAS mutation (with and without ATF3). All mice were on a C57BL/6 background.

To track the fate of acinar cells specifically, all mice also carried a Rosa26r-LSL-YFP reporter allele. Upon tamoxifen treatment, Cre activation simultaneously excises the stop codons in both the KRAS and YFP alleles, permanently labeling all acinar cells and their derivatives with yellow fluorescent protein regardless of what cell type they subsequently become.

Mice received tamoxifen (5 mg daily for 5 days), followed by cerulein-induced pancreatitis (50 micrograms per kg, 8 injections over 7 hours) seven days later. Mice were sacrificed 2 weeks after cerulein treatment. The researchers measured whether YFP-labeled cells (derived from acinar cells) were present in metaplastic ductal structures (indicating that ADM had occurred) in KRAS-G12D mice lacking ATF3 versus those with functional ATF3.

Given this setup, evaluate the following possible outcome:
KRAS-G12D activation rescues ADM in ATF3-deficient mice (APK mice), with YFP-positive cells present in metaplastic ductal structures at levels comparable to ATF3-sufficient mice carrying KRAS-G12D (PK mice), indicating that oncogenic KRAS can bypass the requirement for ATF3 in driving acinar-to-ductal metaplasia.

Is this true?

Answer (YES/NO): NO